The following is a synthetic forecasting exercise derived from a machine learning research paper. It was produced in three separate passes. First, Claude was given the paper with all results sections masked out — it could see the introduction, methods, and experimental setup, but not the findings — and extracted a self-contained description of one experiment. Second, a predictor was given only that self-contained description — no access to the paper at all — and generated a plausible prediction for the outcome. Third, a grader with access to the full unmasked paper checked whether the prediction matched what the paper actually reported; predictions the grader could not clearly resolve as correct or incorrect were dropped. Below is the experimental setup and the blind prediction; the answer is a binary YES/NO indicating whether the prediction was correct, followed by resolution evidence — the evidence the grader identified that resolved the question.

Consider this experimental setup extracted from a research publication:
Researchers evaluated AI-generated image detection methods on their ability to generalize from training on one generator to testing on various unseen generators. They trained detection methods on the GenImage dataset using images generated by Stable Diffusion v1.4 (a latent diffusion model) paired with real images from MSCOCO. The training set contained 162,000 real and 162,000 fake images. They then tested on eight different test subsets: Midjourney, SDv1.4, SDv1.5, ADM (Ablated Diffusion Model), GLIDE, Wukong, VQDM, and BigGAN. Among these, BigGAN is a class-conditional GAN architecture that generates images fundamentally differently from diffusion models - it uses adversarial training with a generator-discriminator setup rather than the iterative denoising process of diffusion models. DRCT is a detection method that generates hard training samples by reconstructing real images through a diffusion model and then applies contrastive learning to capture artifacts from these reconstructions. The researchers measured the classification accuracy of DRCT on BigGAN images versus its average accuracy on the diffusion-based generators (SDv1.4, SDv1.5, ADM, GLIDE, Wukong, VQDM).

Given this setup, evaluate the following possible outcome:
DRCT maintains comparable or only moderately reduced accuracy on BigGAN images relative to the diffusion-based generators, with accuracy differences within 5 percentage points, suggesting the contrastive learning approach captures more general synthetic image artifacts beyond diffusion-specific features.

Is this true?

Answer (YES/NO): NO